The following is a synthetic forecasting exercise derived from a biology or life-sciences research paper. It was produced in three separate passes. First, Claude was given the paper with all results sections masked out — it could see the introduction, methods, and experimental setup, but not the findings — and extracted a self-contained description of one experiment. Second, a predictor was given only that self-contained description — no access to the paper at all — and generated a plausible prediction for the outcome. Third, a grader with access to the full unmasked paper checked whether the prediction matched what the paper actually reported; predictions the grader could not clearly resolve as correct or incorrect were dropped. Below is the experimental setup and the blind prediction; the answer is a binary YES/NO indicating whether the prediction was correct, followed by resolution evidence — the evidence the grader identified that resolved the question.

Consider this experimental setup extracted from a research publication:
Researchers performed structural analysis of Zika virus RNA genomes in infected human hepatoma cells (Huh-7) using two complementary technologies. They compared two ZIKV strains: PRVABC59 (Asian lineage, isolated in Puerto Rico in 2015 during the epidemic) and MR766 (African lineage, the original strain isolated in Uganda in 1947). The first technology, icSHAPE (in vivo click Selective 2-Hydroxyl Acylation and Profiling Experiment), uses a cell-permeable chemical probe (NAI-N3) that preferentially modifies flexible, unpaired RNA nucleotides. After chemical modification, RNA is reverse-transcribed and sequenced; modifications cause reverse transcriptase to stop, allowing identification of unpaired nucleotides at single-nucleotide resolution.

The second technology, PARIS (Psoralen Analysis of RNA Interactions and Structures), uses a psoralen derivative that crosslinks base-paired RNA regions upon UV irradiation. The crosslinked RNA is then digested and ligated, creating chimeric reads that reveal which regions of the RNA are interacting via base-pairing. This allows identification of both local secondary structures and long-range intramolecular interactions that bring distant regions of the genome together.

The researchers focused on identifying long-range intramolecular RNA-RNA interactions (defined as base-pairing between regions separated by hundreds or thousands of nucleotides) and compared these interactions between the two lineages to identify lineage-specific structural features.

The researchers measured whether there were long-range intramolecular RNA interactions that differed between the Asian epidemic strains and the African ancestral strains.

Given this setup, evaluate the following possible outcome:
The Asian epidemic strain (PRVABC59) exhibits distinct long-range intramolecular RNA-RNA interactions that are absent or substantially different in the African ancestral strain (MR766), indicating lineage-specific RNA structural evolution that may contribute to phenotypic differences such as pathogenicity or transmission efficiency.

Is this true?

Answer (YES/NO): YES